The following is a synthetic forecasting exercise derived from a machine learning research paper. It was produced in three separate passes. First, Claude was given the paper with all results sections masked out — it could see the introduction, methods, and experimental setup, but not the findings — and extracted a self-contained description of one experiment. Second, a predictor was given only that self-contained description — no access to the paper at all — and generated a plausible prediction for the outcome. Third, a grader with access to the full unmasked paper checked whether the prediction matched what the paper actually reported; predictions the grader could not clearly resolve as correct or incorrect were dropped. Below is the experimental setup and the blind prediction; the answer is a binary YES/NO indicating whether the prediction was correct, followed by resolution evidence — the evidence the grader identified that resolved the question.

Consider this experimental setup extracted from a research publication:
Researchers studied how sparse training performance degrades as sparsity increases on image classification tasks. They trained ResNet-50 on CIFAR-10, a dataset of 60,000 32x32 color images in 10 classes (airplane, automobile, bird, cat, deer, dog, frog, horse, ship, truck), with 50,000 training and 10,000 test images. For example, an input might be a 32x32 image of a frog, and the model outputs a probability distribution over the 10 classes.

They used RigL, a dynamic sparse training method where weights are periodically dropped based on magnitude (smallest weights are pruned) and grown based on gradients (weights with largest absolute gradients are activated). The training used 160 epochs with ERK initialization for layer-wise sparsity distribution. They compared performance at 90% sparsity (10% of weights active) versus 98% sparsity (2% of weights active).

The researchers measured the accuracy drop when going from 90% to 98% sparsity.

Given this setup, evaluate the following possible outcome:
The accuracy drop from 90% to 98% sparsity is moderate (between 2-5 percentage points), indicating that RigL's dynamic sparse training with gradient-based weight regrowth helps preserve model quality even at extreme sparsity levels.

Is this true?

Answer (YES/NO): NO